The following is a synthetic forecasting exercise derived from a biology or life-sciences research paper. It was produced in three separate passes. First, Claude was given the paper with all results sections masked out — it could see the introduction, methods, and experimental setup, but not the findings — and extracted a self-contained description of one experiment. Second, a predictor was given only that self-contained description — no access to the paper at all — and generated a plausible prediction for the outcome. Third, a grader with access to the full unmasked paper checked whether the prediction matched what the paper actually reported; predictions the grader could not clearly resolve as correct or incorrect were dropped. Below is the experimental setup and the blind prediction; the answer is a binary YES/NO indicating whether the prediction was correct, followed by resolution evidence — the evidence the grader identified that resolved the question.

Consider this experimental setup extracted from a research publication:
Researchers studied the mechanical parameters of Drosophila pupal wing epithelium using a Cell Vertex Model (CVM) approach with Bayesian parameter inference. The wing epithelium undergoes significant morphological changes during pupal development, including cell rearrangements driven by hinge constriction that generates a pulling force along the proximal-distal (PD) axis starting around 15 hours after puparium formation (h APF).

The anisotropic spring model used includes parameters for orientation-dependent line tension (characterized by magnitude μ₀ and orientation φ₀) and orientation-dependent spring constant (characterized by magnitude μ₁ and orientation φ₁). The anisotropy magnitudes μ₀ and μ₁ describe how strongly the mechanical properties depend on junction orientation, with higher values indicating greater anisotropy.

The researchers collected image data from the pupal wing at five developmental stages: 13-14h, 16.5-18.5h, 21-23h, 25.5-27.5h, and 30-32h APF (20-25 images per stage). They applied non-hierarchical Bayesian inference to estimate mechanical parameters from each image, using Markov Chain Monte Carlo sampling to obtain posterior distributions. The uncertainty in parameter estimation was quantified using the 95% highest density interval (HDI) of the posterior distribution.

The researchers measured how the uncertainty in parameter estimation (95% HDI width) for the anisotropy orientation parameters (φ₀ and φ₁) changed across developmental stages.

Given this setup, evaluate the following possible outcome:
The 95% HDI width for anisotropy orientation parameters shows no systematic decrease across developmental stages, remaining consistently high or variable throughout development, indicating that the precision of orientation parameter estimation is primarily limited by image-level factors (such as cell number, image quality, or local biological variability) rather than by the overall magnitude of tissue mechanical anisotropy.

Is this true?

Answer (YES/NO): NO